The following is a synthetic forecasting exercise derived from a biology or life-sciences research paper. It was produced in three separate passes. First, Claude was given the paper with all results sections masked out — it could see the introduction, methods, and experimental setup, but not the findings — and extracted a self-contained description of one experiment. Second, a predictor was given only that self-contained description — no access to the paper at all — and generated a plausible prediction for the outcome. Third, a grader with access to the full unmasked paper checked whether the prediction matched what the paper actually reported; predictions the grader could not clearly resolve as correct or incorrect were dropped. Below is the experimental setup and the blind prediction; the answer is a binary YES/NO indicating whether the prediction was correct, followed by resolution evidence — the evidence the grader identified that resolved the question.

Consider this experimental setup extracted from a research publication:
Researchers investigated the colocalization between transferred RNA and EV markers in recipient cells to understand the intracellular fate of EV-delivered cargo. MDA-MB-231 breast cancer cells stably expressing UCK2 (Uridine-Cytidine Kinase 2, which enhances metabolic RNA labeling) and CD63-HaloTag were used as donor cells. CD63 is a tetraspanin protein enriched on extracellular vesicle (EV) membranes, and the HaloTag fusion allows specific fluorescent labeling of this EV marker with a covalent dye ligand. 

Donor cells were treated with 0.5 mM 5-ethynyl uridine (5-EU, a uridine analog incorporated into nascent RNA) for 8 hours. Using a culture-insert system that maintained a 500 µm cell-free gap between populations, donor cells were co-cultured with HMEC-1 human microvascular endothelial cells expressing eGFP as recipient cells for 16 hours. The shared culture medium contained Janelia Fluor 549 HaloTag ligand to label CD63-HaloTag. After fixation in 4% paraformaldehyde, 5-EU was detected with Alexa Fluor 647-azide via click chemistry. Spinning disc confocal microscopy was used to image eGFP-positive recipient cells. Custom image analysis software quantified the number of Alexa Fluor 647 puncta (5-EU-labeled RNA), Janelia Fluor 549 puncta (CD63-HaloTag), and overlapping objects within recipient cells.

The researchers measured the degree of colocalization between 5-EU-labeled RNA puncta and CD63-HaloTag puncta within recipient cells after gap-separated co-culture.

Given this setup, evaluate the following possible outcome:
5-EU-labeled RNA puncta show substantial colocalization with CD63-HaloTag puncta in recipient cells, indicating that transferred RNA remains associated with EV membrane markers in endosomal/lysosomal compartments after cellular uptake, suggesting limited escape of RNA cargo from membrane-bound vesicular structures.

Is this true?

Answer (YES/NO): NO